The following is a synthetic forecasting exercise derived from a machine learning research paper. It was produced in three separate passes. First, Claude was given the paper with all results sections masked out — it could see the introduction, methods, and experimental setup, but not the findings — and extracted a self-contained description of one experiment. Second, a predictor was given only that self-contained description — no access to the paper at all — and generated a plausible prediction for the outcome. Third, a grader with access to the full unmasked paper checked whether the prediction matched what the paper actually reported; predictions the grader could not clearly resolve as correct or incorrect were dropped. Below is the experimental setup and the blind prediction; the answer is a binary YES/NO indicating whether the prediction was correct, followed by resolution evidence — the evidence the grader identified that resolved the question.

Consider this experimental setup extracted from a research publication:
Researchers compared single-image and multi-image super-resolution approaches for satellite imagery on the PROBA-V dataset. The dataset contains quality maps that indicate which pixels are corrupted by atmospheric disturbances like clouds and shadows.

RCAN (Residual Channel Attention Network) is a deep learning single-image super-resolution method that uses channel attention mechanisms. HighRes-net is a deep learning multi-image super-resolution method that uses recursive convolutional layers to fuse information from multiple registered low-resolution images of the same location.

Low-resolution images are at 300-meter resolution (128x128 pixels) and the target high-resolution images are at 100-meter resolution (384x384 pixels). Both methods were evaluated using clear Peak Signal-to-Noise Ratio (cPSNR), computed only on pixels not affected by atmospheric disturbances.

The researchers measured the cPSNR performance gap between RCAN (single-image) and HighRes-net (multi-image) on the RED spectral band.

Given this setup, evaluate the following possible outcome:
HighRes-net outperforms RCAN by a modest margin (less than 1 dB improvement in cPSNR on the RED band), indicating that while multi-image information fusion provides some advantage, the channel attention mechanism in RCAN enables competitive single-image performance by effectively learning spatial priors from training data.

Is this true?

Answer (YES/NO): NO